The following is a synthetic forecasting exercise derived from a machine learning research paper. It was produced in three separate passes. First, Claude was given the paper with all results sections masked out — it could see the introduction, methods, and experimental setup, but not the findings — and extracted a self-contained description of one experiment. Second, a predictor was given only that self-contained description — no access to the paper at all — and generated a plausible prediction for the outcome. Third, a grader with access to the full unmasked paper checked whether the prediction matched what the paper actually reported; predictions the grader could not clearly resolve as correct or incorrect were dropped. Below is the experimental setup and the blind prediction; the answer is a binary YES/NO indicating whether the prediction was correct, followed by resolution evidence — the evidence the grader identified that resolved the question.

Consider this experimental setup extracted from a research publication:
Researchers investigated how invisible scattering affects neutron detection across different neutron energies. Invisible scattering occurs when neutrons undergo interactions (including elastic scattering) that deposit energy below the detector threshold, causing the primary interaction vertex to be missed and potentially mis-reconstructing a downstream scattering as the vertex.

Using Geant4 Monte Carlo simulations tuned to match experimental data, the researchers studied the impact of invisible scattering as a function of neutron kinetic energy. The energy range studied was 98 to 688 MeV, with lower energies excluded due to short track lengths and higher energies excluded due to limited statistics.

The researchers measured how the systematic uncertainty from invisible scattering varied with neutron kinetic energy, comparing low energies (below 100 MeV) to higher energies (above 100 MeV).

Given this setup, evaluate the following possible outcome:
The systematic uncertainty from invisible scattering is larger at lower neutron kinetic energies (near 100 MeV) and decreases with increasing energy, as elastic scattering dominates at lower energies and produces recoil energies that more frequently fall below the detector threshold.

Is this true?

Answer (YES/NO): YES